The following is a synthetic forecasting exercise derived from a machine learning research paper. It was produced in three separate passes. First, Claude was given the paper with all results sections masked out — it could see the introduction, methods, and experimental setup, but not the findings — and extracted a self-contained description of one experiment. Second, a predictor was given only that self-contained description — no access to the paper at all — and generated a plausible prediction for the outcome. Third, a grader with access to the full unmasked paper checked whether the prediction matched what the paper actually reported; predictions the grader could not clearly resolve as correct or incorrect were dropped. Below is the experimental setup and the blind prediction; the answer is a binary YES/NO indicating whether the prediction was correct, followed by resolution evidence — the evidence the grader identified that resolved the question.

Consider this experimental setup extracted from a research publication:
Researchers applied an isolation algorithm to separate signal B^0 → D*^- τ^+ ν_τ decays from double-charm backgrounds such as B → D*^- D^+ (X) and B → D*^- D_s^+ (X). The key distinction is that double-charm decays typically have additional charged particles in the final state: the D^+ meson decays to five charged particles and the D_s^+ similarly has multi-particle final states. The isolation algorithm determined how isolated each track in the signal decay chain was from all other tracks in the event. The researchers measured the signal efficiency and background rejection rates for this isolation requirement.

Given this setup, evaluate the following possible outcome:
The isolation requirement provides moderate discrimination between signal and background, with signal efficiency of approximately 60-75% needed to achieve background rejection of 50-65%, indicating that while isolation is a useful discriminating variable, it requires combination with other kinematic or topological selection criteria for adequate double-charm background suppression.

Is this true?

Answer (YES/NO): NO